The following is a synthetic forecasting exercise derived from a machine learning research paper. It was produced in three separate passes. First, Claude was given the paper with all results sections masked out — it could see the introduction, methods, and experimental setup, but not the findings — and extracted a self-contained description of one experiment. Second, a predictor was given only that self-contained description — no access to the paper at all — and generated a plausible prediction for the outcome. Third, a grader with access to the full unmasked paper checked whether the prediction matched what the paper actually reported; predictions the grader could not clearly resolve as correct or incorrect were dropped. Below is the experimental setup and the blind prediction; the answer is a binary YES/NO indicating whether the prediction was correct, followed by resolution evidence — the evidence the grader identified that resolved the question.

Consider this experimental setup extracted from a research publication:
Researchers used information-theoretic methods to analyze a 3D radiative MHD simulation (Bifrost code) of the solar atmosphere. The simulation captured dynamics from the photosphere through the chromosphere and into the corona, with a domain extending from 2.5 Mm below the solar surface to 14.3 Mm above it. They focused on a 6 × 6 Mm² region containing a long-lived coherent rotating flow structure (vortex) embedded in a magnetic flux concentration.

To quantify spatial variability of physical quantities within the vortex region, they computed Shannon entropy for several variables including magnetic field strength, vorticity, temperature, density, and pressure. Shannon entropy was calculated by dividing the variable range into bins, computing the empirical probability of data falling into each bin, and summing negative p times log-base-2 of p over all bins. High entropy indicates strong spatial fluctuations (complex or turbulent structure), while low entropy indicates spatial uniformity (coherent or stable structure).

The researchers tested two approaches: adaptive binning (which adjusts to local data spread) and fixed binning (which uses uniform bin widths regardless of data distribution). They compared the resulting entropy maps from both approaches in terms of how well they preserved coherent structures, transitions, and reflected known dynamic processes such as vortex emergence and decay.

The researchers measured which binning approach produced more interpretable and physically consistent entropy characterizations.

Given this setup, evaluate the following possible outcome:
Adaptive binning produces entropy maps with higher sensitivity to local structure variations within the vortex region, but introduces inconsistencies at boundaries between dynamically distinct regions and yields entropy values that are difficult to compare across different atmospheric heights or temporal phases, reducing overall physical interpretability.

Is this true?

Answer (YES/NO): NO